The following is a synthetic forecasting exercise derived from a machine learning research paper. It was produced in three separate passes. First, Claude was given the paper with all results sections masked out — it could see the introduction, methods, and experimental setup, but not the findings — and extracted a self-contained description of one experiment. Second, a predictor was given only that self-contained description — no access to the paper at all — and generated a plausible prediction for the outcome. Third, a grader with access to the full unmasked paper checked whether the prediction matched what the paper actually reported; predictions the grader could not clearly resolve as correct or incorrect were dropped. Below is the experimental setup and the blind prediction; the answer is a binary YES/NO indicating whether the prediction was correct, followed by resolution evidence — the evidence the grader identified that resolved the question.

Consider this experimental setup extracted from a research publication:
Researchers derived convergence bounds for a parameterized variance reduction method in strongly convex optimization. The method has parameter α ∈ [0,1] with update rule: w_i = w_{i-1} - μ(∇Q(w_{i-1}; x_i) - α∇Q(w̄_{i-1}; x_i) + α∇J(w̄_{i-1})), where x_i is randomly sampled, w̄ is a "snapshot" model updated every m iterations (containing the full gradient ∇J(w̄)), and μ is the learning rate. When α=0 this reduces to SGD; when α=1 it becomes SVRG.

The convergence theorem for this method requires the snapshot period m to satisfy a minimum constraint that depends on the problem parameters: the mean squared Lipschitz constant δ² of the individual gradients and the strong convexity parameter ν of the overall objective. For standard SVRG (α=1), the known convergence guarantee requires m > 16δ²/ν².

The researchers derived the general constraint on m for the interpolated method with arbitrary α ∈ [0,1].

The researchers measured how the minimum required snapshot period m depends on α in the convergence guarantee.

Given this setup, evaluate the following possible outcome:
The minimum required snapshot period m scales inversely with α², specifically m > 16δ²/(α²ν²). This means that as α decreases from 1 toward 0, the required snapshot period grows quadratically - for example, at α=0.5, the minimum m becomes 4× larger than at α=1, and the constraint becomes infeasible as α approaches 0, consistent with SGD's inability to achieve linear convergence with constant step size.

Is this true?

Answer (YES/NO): NO